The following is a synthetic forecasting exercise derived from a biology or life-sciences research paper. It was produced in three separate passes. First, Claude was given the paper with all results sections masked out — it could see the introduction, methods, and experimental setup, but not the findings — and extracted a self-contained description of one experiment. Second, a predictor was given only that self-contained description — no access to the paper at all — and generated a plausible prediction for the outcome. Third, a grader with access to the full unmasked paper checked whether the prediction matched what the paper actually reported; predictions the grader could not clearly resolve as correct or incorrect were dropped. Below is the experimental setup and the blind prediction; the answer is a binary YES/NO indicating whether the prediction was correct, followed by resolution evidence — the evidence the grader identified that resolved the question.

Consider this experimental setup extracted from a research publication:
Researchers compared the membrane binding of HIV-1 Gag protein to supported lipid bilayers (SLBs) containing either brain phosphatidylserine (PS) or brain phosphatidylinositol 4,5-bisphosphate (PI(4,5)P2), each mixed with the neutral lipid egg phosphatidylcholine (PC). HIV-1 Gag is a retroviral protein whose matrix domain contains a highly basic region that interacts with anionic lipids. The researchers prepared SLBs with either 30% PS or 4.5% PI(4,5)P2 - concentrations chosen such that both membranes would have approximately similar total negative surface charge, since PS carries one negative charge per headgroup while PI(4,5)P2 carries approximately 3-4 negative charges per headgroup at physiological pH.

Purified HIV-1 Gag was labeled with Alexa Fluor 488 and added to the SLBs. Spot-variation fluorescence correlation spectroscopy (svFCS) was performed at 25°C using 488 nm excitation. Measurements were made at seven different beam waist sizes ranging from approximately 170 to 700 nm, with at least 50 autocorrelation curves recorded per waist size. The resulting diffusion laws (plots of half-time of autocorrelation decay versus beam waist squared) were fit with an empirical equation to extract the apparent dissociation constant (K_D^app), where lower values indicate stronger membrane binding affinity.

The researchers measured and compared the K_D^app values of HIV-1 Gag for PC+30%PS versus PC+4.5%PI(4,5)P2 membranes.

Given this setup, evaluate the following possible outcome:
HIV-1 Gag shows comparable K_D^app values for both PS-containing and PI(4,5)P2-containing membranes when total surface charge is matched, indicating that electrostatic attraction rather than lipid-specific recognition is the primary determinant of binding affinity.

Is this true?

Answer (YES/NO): YES